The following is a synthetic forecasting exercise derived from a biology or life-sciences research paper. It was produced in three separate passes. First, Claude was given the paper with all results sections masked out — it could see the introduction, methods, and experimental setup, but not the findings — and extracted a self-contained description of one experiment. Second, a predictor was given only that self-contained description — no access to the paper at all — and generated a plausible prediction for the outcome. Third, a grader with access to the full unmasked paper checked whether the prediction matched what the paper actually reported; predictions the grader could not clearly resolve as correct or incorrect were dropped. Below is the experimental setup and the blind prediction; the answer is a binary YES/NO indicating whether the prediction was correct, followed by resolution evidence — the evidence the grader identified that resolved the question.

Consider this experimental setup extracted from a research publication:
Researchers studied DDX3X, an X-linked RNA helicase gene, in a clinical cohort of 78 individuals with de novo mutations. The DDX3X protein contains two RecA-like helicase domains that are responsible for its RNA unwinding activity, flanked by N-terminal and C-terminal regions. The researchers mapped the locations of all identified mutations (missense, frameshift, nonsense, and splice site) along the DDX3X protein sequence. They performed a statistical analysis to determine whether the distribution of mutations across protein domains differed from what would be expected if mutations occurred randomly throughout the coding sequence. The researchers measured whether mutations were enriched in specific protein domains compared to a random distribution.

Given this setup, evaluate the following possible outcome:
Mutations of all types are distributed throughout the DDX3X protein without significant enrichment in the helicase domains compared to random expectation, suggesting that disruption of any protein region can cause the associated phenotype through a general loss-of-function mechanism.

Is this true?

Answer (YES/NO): NO